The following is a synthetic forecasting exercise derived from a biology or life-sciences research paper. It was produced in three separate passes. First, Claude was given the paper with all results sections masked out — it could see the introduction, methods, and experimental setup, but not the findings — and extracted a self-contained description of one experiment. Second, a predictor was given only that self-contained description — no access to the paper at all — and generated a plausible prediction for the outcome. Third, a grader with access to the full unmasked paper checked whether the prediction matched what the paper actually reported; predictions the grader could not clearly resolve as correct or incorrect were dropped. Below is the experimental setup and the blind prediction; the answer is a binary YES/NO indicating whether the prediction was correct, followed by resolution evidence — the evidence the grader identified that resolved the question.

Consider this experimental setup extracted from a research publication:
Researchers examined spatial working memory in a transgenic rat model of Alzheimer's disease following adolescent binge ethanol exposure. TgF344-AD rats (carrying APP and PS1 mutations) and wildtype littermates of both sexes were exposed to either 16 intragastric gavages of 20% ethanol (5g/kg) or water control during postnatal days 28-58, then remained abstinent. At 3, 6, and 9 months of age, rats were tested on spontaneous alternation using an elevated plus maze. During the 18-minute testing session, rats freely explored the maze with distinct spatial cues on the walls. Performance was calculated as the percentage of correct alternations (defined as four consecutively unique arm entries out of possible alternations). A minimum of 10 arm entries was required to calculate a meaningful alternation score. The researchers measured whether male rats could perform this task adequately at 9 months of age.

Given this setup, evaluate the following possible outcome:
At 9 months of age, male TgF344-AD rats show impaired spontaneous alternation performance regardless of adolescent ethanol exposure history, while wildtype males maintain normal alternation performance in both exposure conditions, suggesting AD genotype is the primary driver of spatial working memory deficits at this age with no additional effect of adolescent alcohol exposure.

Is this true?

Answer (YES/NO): NO